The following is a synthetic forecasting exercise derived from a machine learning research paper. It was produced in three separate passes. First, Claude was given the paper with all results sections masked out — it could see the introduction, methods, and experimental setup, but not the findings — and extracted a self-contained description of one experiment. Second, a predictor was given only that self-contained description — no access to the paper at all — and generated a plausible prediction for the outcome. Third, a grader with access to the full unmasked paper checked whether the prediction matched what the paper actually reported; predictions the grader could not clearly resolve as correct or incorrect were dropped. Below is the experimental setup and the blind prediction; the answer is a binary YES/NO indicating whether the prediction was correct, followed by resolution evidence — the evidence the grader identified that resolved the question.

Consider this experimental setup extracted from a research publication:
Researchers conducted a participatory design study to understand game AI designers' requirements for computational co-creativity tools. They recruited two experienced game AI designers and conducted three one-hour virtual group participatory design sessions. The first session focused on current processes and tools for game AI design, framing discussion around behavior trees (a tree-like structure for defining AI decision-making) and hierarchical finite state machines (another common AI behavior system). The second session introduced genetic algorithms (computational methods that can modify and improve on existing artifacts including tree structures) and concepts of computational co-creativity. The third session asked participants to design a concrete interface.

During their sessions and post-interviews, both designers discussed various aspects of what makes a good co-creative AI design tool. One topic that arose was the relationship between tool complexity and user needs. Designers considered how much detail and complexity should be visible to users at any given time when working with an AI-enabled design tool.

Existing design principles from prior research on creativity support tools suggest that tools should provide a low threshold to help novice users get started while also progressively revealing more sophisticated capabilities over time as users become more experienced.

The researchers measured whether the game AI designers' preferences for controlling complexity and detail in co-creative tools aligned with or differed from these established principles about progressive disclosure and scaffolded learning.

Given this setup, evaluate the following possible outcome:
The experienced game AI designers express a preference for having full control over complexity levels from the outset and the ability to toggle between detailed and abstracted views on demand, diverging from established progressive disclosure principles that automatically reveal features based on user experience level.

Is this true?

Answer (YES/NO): NO